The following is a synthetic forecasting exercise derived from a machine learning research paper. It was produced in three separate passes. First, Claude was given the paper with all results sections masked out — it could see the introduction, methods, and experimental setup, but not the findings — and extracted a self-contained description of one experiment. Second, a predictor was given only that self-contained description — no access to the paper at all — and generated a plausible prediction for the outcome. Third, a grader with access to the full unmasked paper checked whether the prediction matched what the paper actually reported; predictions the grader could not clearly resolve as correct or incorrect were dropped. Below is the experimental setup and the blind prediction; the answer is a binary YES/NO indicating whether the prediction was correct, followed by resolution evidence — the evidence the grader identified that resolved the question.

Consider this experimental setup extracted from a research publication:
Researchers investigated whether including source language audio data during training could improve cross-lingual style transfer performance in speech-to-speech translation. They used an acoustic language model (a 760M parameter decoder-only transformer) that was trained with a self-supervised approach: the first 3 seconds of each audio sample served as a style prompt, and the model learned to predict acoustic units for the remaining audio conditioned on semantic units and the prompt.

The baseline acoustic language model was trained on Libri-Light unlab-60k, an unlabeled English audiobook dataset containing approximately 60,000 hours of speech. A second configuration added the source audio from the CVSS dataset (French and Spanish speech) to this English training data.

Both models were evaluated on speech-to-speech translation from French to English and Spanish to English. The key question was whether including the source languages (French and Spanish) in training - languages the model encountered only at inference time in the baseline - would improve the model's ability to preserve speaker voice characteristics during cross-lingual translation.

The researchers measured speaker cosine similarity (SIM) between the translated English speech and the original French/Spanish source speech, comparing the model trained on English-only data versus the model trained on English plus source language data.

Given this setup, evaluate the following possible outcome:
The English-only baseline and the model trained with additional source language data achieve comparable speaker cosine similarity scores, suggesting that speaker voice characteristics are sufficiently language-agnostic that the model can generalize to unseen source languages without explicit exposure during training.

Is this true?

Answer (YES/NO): NO